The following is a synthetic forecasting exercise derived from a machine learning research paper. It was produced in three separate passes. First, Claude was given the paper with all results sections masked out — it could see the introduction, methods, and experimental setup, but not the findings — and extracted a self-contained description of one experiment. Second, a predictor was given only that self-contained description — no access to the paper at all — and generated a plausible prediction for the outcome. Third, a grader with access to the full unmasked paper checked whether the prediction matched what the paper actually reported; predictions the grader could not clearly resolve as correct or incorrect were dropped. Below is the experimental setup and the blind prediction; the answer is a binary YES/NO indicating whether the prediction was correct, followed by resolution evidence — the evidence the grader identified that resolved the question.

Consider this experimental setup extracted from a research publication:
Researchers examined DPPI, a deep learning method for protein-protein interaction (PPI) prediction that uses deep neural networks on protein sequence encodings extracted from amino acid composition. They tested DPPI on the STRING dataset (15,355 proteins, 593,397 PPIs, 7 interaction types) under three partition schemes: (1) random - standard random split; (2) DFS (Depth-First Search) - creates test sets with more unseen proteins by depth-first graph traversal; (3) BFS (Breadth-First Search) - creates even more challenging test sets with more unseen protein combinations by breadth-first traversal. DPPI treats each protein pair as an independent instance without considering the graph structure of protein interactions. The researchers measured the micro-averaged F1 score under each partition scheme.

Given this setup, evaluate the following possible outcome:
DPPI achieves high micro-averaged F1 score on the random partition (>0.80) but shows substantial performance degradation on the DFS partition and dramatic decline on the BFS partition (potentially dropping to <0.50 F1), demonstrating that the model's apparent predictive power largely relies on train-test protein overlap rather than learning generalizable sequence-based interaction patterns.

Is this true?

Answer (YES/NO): NO